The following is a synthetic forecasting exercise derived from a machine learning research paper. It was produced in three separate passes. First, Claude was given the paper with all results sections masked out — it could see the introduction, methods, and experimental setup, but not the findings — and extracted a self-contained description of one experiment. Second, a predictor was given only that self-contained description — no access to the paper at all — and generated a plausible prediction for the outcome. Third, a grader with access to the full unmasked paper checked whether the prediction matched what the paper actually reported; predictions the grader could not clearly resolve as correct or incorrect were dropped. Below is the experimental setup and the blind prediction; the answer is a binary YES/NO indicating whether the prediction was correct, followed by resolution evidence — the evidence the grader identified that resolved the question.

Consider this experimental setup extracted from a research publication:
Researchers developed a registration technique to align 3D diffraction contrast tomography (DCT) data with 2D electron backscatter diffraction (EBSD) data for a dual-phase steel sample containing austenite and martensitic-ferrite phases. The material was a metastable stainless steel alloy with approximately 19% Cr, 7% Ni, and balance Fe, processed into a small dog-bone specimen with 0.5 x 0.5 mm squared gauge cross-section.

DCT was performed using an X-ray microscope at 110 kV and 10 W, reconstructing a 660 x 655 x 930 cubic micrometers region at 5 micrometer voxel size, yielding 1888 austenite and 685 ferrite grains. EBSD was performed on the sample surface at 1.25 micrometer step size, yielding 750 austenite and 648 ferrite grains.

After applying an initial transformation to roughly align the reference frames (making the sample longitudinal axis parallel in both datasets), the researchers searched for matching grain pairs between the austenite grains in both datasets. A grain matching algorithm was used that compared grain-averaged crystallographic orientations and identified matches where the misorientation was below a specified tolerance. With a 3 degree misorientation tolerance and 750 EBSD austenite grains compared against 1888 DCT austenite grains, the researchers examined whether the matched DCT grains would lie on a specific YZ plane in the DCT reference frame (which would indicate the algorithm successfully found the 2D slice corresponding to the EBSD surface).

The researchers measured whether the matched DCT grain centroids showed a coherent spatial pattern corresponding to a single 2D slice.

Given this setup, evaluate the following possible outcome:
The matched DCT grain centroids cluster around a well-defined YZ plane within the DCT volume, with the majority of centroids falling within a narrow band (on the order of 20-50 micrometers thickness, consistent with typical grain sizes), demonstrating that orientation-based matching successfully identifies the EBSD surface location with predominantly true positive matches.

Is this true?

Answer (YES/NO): NO